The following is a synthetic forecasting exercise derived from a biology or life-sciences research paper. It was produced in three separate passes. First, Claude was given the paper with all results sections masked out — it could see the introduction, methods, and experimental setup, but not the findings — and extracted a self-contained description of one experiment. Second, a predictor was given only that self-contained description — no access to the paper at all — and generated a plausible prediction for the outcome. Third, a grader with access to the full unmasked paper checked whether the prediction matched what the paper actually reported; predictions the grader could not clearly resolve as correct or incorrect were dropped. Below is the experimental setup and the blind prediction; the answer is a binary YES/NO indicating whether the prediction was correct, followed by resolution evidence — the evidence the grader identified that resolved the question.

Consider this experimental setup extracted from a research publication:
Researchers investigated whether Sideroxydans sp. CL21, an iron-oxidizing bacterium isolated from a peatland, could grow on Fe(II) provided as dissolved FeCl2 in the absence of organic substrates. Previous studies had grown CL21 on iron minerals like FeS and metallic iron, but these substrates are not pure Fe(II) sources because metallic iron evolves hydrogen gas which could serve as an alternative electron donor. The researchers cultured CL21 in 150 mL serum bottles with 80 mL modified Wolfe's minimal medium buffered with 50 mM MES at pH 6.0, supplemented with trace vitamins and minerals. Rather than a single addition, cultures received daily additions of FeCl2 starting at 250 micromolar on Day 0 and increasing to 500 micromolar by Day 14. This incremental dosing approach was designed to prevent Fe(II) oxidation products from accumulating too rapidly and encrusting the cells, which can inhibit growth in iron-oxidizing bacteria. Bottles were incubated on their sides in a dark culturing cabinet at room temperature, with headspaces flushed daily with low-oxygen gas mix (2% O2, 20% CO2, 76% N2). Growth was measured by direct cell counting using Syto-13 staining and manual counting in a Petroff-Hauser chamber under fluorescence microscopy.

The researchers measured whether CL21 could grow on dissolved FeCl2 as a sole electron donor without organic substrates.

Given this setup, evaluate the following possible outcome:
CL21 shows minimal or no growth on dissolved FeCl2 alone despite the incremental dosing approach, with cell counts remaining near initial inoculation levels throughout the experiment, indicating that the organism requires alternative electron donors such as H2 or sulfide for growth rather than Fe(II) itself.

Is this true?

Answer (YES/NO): NO